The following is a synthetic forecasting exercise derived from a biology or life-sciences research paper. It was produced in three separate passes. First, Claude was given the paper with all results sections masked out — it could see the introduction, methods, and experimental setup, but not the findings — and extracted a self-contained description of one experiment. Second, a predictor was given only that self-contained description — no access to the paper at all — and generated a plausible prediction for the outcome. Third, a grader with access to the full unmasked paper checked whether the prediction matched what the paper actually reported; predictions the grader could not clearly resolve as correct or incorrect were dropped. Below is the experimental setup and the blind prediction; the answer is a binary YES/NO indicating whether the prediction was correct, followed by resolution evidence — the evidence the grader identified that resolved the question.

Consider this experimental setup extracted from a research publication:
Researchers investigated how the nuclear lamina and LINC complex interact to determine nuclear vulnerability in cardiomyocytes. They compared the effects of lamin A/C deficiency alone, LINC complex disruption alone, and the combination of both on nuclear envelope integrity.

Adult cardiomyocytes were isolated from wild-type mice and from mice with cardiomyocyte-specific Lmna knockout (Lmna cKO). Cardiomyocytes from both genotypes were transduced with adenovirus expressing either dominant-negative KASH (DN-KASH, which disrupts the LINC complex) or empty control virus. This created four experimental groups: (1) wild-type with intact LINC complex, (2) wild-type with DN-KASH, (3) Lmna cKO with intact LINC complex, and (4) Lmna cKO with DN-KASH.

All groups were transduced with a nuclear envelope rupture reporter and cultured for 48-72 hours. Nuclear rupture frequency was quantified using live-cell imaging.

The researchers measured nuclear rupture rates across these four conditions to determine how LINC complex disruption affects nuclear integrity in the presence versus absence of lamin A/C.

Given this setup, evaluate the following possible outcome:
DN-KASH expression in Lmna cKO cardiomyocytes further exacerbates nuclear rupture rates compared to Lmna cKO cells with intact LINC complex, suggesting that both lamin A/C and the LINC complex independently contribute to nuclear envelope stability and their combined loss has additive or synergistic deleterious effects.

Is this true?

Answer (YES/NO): NO